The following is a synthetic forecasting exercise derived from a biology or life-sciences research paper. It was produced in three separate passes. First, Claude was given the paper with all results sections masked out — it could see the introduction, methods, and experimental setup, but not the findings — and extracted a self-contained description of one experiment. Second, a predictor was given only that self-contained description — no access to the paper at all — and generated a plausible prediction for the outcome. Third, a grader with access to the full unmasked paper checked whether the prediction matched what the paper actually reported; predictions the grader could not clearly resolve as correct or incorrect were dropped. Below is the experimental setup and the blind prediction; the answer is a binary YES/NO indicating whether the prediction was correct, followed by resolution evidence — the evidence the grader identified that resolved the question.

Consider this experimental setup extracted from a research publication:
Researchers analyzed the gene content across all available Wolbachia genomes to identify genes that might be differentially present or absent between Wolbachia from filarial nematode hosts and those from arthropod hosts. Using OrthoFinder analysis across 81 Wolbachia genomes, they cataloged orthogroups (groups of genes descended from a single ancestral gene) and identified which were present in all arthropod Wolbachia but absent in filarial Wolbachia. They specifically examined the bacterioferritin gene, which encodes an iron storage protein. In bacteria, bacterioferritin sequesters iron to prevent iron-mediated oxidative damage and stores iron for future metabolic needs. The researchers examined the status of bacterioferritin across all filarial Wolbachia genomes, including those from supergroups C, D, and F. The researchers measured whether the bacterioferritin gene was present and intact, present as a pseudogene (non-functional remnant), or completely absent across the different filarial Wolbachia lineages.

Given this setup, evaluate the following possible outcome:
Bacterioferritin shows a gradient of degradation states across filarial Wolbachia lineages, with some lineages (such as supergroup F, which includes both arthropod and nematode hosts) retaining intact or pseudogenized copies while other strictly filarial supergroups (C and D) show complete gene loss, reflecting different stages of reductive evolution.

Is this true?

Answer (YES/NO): NO